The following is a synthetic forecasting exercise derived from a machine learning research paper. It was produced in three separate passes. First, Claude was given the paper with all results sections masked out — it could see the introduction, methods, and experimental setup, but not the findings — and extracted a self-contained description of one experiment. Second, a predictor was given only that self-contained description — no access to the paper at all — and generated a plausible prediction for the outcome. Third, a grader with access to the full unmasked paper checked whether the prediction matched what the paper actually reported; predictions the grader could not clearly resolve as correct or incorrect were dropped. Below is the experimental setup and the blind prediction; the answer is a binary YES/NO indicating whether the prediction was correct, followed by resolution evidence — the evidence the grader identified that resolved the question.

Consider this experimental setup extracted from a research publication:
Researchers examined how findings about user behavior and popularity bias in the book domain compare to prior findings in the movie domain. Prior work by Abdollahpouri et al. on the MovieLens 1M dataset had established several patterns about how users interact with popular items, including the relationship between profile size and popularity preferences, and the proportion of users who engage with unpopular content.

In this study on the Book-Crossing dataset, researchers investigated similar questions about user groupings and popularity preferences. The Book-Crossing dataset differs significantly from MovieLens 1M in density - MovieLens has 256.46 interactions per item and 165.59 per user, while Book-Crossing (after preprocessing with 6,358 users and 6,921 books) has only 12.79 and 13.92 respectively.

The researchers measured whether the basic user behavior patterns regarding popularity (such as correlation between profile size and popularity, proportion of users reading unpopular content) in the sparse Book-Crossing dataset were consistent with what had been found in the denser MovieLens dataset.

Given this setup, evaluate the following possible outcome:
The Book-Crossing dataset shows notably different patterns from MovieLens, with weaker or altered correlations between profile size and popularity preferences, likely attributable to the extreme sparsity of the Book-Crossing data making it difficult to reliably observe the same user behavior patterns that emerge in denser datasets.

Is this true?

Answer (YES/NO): NO